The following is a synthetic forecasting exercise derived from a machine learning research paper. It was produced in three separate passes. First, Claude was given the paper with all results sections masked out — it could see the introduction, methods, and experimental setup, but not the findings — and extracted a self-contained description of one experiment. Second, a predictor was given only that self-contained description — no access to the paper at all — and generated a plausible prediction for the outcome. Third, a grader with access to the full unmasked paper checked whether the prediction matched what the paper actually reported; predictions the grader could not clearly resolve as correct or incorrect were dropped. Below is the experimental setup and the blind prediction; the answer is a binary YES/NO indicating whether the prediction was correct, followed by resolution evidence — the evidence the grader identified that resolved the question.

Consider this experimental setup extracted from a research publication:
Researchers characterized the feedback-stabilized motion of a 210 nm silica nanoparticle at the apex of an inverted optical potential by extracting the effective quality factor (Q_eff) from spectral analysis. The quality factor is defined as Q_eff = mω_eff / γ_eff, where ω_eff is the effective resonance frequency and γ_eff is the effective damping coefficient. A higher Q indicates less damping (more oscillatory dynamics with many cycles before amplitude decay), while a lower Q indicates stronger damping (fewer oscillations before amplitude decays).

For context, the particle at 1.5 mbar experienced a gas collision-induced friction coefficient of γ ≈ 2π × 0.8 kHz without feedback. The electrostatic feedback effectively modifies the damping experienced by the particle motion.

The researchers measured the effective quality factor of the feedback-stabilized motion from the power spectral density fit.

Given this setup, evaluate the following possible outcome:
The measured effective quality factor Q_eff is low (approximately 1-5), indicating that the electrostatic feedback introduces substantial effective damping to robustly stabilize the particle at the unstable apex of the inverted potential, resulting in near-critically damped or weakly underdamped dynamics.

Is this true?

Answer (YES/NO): YES